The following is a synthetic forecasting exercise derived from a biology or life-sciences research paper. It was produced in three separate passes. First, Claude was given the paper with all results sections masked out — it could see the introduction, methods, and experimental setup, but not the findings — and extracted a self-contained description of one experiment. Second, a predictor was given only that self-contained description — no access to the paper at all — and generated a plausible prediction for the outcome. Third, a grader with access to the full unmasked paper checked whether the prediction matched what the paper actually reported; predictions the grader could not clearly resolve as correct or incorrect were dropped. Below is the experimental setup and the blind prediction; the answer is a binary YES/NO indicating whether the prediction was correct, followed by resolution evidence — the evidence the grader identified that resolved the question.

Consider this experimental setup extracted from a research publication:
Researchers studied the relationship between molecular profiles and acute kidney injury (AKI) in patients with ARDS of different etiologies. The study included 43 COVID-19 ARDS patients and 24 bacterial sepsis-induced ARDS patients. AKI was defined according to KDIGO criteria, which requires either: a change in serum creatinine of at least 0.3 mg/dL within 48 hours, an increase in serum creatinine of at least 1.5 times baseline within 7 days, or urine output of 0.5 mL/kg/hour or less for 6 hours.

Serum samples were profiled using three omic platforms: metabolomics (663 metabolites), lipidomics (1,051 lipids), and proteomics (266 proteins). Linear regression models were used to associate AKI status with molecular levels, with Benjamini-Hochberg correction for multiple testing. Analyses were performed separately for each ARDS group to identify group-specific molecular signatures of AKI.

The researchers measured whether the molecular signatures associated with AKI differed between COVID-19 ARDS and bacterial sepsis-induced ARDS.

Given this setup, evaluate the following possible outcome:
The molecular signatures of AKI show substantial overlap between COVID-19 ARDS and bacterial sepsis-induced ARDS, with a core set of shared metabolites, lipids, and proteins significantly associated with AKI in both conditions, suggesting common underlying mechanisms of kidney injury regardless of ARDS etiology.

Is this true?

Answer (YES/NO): NO